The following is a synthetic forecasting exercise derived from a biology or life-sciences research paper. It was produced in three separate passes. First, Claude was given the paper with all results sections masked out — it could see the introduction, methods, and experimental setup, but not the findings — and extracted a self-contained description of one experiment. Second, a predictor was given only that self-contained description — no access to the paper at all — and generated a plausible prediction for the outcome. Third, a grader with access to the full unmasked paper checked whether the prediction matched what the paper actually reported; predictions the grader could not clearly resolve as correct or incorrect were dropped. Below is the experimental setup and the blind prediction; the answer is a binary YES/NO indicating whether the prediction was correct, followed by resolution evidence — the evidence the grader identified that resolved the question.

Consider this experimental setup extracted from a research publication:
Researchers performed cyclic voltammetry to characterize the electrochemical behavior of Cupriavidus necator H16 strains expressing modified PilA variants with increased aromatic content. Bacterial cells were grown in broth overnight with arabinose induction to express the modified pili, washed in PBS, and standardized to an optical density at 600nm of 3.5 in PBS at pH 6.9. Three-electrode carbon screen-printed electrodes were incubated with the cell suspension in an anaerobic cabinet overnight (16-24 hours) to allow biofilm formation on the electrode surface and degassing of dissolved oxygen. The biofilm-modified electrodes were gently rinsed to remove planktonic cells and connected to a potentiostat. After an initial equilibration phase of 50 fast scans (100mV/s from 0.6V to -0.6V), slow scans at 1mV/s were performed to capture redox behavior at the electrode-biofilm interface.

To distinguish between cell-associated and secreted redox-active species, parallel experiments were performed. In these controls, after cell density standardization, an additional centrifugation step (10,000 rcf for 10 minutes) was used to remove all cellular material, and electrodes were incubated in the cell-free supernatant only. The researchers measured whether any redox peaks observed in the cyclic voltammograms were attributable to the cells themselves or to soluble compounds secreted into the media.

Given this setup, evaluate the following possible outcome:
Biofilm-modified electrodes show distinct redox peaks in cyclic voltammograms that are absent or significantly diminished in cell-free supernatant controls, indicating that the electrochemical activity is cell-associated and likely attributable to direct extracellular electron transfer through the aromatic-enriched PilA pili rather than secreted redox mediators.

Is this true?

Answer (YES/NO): YES